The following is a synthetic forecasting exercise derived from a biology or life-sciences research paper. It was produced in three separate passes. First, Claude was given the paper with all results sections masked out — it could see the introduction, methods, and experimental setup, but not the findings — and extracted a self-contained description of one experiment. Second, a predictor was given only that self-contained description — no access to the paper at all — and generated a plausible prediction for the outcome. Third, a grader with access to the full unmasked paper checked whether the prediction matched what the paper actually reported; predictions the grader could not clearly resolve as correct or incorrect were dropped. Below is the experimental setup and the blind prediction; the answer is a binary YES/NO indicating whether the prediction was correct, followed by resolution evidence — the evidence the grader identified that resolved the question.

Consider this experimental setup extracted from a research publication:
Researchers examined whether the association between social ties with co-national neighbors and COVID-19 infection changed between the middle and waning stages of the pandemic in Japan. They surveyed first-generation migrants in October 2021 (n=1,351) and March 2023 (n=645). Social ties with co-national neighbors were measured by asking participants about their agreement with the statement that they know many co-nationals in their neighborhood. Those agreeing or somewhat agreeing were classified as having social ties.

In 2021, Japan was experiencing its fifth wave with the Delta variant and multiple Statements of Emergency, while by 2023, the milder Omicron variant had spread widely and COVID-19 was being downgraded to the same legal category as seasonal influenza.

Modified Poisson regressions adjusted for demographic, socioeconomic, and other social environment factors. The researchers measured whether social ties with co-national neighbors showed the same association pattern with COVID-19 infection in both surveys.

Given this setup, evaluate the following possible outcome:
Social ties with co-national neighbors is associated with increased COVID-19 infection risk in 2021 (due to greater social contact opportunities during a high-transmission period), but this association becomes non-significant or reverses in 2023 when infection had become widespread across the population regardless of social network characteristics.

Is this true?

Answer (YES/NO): YES